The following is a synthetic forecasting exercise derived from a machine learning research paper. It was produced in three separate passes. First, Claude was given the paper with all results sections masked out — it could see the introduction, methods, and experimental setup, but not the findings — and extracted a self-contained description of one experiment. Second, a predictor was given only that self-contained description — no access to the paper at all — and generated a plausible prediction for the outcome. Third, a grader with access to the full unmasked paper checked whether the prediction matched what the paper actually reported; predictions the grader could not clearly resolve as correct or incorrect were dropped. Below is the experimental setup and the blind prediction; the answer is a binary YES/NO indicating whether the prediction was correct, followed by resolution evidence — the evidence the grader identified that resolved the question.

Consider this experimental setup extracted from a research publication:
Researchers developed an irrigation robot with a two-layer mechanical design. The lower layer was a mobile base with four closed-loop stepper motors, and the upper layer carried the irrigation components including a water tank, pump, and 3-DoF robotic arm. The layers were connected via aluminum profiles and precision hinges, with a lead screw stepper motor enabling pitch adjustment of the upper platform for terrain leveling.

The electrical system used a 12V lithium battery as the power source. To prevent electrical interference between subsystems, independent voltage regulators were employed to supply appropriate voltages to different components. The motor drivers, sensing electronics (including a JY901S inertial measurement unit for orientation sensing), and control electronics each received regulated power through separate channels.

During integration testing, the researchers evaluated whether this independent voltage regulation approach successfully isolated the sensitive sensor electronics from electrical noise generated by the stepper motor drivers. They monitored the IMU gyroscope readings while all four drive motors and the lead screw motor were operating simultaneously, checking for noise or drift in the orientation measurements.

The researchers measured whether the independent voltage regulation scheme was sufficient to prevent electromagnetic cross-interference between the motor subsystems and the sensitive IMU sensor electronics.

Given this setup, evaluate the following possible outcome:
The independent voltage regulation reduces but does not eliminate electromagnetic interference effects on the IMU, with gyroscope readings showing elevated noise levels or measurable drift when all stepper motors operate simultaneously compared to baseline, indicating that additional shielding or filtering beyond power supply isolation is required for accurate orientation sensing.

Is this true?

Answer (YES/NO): YES